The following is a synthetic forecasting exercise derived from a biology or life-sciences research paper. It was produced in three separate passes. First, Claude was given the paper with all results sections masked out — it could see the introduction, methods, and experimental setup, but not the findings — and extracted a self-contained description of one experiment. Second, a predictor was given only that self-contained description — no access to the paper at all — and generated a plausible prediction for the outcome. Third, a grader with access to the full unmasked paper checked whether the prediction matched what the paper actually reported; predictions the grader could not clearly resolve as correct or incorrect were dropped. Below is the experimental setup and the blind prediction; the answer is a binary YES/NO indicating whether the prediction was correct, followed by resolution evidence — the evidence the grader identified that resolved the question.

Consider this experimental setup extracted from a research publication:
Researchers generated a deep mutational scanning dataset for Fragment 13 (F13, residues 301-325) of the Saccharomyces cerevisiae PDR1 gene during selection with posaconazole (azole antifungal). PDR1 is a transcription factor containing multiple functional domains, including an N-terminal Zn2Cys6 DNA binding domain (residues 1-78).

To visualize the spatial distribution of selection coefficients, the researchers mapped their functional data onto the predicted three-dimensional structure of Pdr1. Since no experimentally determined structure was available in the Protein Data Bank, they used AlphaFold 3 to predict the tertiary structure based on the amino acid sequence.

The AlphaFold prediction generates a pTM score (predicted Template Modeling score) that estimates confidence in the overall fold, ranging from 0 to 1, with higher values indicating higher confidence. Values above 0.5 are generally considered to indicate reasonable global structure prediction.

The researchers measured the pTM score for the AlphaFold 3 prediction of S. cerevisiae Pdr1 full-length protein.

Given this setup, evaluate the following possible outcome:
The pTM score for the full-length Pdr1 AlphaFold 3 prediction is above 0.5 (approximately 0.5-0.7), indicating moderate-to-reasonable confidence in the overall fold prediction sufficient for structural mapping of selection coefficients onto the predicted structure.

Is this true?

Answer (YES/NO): NO